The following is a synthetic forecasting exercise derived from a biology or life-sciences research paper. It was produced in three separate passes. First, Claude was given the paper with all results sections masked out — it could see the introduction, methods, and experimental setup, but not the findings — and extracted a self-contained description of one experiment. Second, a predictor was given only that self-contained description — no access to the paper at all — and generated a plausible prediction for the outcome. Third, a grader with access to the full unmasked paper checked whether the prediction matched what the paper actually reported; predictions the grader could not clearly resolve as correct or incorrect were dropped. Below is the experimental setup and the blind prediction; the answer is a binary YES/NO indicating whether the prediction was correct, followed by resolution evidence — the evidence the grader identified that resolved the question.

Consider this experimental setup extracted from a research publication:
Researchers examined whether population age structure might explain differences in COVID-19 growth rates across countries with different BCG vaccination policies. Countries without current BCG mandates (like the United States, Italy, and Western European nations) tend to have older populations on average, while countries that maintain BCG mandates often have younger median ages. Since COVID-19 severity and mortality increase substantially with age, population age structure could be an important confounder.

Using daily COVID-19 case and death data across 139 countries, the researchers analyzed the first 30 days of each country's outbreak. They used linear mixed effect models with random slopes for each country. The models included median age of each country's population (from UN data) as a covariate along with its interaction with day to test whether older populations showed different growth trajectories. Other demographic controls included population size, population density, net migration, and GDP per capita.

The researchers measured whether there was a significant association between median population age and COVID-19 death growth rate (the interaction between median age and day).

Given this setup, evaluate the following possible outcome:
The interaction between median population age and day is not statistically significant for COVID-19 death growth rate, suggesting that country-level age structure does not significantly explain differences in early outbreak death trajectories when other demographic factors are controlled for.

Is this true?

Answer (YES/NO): NO